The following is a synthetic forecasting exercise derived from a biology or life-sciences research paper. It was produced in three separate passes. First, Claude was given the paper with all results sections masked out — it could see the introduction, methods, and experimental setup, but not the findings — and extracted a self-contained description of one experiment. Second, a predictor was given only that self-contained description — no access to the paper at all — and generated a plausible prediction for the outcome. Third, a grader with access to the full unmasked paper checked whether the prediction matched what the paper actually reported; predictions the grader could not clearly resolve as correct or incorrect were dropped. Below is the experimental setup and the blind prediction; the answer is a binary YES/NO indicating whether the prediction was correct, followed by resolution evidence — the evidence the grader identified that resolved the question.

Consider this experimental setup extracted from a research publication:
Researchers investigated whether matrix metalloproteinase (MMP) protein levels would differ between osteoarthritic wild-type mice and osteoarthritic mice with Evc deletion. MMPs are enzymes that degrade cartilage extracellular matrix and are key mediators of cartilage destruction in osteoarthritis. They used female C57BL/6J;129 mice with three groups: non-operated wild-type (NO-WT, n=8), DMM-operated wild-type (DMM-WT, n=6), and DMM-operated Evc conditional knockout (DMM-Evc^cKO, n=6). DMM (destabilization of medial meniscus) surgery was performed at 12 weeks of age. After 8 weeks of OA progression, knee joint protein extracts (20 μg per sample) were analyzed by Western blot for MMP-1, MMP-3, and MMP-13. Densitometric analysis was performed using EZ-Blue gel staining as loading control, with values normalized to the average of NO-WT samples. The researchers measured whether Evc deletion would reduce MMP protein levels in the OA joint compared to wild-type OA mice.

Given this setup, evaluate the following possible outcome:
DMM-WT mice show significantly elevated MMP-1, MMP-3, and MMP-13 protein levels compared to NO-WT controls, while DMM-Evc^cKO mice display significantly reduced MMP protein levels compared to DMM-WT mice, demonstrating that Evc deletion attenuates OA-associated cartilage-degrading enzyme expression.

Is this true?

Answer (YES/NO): NO